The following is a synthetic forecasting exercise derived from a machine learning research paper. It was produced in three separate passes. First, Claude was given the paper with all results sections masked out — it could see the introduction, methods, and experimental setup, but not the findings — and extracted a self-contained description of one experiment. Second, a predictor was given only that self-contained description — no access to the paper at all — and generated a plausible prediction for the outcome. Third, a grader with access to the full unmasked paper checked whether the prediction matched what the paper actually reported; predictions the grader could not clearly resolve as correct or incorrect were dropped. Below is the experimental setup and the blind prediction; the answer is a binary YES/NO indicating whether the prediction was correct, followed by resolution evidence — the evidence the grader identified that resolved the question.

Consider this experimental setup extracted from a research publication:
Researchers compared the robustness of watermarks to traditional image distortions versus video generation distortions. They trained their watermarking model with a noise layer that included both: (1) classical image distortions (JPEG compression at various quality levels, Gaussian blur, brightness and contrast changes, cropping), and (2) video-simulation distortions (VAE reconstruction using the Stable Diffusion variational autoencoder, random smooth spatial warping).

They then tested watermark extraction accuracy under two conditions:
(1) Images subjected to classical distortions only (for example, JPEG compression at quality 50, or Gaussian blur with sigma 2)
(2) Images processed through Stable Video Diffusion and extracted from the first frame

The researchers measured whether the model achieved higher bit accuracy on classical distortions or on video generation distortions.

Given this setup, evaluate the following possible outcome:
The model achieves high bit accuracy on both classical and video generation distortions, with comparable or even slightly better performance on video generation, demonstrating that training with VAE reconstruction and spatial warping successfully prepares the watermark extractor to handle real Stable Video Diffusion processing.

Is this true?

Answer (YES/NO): NO